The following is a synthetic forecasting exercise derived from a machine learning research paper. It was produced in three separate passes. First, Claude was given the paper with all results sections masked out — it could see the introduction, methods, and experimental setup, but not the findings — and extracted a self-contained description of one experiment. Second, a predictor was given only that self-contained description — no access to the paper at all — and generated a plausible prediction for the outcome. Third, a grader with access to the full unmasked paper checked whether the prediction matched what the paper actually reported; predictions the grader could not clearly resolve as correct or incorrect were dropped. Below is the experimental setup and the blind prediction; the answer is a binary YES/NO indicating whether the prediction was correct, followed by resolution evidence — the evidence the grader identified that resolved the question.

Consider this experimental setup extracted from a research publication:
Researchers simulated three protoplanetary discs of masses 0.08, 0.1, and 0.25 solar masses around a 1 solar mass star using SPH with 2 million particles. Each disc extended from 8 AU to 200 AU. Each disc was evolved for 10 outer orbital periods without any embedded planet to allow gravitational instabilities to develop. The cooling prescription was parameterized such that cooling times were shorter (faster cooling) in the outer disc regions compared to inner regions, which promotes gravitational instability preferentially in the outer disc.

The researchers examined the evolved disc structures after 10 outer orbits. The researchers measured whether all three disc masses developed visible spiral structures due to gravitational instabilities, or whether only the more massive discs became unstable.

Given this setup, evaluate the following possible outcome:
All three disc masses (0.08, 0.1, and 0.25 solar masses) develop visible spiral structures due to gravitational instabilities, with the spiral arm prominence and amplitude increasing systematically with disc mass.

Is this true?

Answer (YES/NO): YES